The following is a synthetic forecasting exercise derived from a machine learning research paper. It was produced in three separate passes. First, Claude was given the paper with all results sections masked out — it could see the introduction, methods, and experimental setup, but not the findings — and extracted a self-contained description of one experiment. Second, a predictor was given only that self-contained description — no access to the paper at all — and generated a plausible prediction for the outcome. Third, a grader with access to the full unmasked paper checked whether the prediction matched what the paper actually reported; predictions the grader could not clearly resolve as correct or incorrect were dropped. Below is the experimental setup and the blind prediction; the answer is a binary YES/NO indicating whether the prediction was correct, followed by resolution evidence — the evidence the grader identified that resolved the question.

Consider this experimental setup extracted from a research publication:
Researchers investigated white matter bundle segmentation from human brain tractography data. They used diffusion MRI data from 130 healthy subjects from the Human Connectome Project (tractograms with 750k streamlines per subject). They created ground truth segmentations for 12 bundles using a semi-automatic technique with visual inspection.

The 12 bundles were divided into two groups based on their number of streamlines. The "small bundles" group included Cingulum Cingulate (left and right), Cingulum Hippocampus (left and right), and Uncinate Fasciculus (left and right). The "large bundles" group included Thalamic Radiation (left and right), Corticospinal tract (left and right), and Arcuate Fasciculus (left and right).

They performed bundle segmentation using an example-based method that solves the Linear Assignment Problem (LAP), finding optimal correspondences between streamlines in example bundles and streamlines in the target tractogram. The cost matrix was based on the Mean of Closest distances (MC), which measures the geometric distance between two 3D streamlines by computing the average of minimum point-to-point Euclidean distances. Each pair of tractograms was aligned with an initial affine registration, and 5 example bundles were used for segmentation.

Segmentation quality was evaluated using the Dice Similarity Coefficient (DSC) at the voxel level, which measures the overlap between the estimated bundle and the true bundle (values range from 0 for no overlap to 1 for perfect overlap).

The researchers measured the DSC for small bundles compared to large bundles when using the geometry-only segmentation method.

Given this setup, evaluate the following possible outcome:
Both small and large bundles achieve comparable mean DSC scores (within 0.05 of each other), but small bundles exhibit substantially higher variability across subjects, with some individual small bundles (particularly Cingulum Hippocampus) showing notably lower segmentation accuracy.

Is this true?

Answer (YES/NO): NO